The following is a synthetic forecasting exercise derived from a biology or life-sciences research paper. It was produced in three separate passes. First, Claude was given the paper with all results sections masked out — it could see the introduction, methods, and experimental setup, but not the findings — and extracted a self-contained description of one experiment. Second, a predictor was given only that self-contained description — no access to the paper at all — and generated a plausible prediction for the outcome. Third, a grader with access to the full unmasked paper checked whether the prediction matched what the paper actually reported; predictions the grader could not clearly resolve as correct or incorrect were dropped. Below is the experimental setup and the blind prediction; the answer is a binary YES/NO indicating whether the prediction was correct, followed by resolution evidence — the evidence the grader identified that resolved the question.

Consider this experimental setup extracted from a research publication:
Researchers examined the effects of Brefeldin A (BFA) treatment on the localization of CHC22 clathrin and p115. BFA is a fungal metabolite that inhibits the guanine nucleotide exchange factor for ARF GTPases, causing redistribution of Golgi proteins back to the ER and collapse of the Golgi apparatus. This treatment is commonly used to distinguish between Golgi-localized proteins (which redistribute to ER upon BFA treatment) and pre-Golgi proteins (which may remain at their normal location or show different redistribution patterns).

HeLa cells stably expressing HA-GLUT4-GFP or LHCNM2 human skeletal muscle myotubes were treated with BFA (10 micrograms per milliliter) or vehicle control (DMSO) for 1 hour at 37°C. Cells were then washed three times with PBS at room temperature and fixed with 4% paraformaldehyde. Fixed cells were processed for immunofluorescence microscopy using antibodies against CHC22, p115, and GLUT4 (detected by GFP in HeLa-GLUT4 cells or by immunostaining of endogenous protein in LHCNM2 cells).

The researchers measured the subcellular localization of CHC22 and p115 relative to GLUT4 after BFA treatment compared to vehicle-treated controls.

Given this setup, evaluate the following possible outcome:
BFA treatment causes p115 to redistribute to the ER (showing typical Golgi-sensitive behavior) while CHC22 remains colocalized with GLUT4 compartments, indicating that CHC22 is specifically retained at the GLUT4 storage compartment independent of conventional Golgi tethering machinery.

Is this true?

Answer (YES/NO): NO